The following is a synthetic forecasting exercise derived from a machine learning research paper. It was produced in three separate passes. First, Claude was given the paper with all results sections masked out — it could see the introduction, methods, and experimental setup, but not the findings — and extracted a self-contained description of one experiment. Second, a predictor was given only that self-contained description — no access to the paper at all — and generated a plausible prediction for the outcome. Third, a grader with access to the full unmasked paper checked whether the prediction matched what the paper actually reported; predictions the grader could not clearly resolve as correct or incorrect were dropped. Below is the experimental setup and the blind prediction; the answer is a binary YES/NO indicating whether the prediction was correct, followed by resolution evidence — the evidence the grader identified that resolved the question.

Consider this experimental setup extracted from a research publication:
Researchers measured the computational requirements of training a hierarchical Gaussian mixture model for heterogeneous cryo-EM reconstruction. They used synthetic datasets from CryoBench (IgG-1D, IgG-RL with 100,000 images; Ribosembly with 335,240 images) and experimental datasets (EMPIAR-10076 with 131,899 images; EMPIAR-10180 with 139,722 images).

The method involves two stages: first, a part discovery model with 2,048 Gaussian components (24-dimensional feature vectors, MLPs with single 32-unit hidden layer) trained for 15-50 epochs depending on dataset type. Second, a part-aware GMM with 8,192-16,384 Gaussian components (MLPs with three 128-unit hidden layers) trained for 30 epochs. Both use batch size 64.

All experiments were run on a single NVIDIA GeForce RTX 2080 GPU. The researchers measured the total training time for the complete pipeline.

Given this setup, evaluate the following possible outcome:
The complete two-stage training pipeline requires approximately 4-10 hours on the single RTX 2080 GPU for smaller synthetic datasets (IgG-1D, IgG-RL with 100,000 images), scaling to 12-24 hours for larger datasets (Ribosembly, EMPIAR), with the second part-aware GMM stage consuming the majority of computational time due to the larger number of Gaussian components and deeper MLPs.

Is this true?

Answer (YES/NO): NO